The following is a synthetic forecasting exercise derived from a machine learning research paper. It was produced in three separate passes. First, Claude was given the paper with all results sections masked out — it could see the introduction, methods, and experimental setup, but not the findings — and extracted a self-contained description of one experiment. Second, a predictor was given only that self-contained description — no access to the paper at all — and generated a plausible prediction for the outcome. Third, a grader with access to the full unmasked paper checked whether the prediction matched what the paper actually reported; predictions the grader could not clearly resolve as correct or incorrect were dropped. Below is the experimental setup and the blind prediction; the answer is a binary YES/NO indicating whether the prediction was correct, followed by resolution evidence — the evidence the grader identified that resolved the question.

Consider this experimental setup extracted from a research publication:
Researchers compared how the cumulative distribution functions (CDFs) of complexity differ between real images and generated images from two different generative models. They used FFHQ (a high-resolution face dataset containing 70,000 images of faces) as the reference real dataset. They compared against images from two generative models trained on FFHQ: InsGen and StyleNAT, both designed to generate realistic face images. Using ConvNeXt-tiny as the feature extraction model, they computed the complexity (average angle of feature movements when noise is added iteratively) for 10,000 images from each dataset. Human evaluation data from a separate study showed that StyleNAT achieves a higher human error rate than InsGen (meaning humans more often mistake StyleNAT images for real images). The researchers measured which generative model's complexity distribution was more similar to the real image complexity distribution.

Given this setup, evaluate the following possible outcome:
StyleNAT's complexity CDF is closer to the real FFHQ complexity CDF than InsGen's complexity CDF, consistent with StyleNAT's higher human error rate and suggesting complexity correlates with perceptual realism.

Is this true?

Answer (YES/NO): YES